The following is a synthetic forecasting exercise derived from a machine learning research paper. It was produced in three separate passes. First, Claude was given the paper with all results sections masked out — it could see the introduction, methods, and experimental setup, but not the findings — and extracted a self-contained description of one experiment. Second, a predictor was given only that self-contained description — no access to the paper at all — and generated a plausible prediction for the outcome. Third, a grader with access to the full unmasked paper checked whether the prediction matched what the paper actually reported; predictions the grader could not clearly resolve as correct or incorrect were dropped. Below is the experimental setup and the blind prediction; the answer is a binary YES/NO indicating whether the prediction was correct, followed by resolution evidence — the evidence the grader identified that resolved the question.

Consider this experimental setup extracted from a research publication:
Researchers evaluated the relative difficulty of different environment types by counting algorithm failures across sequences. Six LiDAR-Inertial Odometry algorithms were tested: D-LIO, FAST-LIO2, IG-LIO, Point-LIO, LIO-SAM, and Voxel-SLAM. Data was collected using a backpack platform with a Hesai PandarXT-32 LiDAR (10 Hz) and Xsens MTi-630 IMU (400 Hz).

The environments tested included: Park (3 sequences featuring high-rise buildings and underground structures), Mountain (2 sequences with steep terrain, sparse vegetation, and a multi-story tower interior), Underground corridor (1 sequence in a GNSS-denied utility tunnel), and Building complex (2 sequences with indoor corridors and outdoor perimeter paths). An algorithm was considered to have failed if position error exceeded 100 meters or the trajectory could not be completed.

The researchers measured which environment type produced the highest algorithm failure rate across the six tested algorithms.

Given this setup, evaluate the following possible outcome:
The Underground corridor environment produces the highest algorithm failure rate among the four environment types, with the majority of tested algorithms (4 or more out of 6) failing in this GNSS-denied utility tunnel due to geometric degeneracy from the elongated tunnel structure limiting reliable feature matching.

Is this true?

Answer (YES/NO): YES